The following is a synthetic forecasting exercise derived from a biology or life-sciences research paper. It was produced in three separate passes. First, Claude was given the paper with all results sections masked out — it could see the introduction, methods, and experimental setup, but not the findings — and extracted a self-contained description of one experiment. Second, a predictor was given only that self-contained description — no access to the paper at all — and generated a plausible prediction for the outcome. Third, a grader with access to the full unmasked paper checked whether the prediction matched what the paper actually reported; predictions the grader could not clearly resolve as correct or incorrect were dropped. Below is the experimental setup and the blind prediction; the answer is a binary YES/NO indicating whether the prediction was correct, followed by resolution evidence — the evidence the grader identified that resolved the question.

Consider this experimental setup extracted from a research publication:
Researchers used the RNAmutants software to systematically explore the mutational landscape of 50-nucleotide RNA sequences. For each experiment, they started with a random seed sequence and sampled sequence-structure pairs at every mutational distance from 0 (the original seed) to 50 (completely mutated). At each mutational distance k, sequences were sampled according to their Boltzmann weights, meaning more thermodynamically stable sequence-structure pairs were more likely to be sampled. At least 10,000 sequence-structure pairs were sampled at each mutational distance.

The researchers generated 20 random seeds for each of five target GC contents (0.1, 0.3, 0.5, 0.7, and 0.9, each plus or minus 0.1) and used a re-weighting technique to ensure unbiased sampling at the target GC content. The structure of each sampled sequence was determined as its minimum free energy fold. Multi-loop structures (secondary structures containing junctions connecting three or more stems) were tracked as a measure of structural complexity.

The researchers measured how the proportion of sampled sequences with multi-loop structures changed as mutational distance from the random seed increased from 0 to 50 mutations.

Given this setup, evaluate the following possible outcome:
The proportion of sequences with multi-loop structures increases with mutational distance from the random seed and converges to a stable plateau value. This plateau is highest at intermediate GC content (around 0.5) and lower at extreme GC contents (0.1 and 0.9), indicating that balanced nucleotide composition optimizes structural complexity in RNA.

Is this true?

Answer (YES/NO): NO